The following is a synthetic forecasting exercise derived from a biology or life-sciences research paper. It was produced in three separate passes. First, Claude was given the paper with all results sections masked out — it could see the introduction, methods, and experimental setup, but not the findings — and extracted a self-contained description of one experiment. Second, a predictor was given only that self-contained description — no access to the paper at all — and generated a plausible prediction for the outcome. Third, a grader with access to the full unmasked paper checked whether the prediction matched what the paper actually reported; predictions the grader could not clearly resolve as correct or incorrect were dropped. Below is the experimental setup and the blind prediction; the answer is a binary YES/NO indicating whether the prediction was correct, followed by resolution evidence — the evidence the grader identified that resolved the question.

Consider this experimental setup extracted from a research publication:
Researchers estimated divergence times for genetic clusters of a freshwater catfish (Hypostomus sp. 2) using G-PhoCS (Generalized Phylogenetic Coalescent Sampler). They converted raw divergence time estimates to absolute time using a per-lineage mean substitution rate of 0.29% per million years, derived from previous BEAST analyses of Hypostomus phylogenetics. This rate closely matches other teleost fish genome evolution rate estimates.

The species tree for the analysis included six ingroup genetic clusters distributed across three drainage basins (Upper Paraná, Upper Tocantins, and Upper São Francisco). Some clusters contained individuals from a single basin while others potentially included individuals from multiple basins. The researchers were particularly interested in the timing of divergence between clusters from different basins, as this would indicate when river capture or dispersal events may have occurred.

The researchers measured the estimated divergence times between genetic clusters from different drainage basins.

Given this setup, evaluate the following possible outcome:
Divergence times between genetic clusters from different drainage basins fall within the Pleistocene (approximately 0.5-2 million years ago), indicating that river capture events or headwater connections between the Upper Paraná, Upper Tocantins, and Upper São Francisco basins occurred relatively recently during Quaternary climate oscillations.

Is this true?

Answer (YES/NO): NO